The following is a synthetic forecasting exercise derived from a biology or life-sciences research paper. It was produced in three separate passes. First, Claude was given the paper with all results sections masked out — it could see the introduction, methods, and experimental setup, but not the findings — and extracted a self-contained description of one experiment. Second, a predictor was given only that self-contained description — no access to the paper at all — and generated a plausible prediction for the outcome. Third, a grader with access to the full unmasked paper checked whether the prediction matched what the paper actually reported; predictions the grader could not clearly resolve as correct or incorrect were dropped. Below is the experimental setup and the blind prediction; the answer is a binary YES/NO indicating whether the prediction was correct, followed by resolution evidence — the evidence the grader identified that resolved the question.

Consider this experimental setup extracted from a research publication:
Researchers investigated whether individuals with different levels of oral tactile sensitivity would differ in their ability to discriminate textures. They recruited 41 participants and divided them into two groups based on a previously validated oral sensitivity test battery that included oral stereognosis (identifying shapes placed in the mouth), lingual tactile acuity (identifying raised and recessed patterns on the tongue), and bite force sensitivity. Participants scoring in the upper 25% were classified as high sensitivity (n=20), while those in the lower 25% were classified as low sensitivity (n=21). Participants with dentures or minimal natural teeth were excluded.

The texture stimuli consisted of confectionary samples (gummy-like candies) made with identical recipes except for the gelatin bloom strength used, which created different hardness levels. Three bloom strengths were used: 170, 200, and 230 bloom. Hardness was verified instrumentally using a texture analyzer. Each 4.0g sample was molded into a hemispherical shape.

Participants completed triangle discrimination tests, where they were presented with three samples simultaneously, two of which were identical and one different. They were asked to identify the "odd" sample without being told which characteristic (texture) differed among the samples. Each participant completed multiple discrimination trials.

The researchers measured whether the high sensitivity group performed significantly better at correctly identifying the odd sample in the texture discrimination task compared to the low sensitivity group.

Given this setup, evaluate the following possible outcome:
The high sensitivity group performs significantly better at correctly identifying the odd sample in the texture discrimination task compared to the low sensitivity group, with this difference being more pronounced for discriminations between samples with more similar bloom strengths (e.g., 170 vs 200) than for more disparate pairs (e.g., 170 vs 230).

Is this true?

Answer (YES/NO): NO